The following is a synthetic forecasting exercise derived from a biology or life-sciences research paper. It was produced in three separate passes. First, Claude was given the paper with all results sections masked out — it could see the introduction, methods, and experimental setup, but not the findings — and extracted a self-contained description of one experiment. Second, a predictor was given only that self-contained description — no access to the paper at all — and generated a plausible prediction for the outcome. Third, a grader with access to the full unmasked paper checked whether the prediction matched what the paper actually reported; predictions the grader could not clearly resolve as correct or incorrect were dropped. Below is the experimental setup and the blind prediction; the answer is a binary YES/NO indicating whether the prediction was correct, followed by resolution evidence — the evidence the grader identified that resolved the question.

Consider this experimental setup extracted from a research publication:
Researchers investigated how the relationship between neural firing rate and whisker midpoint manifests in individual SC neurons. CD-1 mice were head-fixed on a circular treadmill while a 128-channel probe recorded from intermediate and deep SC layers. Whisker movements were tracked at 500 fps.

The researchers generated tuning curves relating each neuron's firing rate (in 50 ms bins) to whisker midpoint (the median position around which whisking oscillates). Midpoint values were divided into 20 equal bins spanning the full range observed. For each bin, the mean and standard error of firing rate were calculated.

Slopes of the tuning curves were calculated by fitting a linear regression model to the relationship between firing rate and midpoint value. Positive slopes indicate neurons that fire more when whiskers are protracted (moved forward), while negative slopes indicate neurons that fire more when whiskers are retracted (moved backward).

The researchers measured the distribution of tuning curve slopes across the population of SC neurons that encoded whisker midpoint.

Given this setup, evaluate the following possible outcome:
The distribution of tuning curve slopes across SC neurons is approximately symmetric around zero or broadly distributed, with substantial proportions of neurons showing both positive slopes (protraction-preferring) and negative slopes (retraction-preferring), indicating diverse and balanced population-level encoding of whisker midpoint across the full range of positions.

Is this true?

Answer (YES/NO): YES